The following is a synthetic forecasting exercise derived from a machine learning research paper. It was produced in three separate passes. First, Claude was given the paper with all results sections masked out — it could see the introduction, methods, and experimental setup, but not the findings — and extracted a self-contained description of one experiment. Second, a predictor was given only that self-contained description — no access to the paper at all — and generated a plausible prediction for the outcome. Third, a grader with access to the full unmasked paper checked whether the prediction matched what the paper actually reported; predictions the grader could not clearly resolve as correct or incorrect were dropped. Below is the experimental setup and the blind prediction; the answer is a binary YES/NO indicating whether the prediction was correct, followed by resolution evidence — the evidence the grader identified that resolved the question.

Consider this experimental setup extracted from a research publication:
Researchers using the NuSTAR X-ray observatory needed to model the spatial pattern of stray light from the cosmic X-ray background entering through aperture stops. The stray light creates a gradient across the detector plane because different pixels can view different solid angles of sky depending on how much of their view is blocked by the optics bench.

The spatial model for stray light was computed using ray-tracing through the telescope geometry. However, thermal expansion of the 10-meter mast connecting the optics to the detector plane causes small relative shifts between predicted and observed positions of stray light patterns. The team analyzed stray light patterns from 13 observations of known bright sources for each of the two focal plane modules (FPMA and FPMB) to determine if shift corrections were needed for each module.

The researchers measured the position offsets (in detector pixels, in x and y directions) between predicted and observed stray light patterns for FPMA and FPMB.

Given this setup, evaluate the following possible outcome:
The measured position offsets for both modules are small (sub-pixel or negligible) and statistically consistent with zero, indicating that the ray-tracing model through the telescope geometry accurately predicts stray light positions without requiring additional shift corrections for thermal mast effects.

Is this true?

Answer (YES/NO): NO